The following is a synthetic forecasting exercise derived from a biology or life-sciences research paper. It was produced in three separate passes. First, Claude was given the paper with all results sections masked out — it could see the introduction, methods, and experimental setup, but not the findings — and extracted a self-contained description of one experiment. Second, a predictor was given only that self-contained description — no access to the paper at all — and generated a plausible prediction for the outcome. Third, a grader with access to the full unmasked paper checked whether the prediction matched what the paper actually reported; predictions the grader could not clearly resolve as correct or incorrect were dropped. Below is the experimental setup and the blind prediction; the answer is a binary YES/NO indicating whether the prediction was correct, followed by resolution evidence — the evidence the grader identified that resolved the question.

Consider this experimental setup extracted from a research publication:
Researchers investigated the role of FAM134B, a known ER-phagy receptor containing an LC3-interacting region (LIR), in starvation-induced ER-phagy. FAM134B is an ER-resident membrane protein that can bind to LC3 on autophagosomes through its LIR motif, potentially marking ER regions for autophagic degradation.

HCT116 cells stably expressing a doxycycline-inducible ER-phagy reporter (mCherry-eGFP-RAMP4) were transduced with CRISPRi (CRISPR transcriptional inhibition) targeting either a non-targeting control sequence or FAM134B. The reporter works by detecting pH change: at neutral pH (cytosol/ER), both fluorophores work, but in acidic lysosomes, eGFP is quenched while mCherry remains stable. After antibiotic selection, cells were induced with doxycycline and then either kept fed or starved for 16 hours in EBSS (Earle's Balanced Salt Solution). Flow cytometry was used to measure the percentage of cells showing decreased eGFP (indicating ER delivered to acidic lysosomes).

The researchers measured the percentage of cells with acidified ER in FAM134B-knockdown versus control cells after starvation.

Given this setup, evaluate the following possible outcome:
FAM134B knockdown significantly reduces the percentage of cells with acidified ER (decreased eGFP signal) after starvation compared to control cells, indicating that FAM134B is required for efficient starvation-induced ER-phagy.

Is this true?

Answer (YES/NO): YES